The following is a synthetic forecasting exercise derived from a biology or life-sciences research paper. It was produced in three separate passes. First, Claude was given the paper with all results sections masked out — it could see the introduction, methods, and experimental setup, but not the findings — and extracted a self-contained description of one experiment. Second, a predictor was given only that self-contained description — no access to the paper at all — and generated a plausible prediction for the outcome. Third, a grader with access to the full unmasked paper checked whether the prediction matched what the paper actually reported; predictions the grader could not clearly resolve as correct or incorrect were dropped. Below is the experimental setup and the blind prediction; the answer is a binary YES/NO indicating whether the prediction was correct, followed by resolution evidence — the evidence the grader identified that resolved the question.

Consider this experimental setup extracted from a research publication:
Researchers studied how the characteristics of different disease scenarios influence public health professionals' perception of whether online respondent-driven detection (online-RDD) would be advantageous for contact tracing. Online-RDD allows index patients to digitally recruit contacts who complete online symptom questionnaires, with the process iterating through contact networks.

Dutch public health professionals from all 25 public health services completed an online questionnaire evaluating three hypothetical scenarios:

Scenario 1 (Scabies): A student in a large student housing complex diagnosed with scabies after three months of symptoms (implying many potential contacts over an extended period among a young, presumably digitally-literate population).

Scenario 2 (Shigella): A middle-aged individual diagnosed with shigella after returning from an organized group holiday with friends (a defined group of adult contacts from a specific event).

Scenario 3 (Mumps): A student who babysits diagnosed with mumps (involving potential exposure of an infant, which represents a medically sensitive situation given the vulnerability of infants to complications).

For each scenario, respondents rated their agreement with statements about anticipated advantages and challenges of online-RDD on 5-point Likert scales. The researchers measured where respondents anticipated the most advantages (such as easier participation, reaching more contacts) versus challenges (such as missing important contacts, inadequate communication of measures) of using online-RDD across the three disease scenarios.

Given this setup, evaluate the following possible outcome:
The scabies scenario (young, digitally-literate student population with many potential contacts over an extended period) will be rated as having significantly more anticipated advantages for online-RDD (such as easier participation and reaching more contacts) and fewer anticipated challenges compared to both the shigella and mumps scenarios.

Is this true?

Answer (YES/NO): NO